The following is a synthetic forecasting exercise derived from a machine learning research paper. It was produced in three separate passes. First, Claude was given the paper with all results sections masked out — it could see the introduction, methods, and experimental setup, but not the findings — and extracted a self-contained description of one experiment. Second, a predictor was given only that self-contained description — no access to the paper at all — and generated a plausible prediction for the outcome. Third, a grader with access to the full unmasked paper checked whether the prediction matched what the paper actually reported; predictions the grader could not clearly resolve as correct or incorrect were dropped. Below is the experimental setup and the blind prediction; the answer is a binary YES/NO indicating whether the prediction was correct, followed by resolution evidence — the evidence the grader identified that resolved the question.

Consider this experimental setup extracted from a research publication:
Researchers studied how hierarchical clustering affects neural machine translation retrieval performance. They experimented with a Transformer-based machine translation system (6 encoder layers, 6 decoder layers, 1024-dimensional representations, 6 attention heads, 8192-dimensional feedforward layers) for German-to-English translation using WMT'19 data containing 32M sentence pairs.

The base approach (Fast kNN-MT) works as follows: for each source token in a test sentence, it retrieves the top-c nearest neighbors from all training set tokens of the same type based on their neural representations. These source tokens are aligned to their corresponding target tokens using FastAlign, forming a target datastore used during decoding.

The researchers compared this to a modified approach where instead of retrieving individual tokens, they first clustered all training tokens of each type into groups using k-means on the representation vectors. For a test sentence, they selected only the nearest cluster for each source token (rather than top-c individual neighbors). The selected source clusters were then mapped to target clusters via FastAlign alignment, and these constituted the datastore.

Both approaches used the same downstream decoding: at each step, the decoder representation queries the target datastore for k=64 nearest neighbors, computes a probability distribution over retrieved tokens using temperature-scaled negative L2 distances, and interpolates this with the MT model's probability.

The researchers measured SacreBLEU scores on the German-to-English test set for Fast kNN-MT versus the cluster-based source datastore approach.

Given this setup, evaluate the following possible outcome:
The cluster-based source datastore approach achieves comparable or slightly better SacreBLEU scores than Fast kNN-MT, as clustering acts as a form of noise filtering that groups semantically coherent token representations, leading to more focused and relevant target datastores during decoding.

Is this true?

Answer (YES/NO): NO